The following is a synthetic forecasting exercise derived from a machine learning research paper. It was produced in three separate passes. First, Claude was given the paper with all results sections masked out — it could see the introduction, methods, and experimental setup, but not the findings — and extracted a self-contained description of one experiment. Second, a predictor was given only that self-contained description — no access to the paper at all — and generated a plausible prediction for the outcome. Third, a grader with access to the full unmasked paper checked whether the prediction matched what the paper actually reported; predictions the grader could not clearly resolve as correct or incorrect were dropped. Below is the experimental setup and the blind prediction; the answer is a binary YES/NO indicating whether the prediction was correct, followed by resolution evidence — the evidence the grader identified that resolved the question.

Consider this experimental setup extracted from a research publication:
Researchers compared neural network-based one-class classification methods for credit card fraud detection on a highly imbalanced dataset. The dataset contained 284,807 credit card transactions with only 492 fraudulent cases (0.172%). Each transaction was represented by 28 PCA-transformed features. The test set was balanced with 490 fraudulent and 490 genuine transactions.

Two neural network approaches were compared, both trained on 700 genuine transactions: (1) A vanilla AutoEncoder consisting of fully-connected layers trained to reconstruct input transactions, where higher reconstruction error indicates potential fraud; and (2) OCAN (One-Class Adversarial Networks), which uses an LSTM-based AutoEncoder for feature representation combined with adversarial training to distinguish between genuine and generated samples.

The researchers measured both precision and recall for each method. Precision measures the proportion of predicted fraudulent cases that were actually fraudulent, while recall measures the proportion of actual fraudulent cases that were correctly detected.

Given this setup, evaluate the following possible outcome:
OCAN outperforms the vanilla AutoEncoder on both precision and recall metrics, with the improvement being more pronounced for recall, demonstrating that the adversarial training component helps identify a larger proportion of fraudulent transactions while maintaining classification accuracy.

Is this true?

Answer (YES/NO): NO